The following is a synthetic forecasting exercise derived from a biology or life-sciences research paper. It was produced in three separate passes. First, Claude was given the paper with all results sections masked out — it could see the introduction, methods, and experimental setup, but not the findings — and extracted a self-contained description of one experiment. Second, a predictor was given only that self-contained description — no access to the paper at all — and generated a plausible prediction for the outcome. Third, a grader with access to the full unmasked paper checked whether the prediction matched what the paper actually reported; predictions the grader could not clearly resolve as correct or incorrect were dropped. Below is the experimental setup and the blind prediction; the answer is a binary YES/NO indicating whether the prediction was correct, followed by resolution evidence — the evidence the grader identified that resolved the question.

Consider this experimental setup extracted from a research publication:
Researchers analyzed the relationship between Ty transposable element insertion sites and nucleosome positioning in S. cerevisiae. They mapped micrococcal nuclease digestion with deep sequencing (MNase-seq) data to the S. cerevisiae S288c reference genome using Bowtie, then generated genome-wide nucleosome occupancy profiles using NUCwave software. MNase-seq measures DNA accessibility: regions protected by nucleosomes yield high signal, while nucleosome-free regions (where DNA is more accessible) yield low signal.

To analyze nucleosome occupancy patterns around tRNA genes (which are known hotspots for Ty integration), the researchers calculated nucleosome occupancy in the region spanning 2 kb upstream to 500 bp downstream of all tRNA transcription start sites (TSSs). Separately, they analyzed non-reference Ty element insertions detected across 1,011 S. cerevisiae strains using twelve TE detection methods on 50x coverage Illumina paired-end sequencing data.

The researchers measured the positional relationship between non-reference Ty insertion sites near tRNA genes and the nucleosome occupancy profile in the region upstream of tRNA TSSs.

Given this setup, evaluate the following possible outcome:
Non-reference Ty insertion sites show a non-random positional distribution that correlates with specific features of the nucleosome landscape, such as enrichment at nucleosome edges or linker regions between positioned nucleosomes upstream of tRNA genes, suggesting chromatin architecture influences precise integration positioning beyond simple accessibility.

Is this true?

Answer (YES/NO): NO